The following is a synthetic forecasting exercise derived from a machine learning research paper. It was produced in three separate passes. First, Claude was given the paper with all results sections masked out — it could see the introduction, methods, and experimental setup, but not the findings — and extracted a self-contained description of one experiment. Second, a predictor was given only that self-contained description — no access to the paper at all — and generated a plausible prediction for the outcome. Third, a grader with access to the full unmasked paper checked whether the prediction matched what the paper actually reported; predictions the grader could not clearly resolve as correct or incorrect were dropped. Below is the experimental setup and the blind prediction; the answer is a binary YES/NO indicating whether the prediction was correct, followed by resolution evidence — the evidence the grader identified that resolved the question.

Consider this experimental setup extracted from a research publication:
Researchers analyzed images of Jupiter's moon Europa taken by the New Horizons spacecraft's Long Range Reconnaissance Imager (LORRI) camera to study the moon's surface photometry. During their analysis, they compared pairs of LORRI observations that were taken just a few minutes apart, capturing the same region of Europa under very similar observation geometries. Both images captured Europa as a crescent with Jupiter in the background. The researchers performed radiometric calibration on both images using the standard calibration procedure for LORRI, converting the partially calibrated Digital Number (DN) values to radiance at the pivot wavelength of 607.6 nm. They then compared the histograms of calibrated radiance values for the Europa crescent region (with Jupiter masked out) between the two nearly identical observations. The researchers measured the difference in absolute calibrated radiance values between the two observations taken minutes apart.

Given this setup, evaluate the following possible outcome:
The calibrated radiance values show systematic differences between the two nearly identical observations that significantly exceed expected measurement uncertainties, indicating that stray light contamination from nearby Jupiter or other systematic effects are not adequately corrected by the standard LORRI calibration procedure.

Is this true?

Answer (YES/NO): YES